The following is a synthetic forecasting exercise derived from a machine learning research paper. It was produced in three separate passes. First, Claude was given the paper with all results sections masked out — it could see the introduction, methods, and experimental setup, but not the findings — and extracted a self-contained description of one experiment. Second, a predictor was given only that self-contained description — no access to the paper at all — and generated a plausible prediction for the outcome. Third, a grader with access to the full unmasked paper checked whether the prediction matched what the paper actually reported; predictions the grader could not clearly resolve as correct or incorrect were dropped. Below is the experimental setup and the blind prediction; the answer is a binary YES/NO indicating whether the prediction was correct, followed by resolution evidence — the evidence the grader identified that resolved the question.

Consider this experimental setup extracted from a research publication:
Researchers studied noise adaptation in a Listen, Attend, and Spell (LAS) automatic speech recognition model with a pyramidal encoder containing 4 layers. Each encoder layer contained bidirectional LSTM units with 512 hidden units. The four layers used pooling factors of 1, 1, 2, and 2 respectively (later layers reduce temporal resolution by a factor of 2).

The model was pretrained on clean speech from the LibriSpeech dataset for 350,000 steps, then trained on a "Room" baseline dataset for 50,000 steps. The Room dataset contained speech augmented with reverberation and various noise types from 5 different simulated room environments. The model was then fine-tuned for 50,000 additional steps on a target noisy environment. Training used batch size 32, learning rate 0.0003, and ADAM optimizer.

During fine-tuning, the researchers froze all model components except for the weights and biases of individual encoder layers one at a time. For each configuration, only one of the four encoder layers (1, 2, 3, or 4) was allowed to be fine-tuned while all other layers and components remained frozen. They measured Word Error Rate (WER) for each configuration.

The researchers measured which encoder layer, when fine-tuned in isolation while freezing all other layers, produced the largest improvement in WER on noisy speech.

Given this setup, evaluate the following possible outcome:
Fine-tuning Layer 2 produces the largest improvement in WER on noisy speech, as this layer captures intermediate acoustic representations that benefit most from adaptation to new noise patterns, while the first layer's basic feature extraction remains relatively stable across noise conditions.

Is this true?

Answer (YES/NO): NO